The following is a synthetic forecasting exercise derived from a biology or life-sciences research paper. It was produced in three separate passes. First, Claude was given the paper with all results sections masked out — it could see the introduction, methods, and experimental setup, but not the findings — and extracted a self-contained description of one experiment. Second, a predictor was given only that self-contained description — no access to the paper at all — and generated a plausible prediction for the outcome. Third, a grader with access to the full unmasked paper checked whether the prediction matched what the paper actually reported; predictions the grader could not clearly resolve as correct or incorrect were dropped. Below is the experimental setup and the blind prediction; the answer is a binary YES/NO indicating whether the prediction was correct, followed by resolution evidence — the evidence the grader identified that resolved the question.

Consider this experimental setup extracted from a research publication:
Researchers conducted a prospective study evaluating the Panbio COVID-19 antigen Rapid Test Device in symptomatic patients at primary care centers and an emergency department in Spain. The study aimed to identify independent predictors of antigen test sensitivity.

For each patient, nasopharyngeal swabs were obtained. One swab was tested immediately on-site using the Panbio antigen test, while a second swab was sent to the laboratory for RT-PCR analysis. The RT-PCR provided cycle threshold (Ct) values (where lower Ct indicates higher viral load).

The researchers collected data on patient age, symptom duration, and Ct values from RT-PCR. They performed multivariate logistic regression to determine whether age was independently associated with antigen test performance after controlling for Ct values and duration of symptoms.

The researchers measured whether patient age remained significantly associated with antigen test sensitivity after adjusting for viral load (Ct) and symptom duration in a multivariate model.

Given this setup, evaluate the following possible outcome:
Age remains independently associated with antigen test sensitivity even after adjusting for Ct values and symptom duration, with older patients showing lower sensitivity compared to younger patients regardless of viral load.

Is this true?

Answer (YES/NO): NO